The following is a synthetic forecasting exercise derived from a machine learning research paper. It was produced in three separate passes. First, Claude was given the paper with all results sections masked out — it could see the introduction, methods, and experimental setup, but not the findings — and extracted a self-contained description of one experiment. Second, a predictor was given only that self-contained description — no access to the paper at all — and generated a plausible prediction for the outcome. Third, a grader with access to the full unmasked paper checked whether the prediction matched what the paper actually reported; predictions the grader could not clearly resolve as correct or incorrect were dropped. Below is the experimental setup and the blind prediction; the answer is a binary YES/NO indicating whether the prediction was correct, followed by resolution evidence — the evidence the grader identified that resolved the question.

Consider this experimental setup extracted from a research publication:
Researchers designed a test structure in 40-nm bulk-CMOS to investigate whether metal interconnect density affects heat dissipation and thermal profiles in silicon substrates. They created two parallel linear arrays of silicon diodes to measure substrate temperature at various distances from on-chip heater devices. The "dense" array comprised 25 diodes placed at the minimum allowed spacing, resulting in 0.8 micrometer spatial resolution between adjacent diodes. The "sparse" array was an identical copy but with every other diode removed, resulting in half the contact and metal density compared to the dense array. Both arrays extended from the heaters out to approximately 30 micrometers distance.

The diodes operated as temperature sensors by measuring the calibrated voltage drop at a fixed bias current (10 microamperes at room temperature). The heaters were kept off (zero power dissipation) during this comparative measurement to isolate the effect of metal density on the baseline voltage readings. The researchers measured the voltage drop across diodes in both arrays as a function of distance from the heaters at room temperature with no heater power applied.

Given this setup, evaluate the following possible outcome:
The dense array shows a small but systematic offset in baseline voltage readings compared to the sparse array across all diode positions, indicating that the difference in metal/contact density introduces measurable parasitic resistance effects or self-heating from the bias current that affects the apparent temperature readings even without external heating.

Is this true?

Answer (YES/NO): NO